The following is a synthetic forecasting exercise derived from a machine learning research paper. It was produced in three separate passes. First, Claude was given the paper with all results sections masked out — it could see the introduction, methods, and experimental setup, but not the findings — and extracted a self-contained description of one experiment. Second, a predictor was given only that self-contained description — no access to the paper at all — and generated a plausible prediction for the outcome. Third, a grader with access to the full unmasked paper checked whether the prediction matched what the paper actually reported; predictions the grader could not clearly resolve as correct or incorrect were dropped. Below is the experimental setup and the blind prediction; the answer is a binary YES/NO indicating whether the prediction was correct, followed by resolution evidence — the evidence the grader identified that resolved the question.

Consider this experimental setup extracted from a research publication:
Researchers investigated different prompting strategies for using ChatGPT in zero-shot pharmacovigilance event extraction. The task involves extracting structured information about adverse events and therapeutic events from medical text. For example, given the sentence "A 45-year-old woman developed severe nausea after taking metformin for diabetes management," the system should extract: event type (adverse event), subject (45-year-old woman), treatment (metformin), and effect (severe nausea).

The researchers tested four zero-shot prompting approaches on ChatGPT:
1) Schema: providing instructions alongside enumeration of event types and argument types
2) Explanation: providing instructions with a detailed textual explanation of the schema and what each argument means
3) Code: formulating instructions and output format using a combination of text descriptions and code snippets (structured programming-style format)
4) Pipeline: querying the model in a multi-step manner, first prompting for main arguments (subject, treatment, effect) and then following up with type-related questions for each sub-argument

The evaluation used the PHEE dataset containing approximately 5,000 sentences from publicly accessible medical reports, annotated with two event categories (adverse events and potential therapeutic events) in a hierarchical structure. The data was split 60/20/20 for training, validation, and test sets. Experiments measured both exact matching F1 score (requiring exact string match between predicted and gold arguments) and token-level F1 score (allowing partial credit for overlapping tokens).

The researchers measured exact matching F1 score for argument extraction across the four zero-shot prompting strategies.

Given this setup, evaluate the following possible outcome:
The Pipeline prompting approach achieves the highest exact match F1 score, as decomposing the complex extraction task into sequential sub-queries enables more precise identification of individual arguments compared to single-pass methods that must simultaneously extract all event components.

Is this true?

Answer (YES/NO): NO